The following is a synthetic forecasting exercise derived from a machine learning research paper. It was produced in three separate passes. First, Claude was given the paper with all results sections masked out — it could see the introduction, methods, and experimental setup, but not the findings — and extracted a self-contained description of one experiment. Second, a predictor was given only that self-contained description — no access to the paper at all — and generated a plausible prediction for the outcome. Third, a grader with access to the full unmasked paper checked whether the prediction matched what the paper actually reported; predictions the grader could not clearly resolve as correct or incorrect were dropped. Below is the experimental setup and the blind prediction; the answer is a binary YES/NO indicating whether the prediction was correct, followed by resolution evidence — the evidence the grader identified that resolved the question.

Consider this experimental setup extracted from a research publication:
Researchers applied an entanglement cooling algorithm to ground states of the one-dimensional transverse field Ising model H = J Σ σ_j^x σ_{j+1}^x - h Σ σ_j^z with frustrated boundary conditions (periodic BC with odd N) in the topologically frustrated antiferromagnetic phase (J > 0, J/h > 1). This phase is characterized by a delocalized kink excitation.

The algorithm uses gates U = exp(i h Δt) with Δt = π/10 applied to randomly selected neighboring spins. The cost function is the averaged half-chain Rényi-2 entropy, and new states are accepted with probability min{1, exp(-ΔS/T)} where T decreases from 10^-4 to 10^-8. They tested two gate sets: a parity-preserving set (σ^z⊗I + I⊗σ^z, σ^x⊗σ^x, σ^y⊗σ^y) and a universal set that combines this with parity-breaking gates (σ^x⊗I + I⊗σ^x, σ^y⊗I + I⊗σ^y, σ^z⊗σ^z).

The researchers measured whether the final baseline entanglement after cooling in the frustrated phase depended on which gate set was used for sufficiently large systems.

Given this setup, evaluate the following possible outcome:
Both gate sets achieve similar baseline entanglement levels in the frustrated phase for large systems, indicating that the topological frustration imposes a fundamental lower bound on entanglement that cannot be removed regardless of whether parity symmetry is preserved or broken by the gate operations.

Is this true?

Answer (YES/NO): YES